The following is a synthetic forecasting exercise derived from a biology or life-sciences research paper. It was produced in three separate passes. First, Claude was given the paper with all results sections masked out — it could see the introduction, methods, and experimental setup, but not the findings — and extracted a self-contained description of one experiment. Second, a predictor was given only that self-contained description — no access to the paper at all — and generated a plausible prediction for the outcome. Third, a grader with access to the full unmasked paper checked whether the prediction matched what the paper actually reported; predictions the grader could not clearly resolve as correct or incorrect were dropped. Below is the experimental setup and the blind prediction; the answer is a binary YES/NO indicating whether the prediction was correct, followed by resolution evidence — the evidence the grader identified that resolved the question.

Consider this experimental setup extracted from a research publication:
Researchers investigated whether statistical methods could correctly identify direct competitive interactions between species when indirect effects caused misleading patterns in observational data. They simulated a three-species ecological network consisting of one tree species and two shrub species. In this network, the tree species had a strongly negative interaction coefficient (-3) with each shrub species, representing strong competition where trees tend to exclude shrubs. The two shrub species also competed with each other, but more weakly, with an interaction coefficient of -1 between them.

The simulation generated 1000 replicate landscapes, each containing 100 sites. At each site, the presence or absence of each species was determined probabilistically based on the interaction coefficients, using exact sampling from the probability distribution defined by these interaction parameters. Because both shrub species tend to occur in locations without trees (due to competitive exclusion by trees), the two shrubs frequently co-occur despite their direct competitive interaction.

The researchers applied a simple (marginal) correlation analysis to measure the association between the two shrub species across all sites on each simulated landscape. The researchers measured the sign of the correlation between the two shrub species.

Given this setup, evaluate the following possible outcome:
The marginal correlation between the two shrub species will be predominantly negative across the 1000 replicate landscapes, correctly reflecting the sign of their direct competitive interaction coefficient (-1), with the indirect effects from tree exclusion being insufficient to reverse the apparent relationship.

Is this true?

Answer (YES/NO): NO